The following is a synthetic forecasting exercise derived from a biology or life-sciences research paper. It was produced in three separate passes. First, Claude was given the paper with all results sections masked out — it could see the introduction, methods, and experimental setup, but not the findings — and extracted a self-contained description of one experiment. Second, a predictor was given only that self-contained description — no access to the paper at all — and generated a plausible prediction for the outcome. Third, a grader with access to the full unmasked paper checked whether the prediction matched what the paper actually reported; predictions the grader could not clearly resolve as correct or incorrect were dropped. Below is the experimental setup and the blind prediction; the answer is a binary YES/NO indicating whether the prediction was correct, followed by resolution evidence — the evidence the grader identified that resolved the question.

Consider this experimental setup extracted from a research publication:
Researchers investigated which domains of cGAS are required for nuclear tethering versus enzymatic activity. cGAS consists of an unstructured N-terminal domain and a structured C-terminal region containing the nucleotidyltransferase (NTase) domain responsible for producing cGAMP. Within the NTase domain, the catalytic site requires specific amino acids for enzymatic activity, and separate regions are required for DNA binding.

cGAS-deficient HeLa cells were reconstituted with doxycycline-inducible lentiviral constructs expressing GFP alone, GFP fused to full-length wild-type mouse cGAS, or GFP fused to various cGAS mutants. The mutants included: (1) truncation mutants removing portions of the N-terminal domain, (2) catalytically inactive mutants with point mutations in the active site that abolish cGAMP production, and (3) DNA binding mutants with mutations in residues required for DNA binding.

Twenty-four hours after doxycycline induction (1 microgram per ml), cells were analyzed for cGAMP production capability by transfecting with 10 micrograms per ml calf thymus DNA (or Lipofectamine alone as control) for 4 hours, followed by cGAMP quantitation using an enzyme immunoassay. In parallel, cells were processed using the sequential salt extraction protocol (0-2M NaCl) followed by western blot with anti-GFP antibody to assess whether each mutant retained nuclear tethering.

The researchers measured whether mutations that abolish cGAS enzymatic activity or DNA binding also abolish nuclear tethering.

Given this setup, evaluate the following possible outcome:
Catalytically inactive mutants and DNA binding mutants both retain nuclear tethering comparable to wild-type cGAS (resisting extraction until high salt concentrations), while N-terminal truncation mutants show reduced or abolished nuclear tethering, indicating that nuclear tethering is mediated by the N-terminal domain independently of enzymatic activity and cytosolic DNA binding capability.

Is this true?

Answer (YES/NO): NO